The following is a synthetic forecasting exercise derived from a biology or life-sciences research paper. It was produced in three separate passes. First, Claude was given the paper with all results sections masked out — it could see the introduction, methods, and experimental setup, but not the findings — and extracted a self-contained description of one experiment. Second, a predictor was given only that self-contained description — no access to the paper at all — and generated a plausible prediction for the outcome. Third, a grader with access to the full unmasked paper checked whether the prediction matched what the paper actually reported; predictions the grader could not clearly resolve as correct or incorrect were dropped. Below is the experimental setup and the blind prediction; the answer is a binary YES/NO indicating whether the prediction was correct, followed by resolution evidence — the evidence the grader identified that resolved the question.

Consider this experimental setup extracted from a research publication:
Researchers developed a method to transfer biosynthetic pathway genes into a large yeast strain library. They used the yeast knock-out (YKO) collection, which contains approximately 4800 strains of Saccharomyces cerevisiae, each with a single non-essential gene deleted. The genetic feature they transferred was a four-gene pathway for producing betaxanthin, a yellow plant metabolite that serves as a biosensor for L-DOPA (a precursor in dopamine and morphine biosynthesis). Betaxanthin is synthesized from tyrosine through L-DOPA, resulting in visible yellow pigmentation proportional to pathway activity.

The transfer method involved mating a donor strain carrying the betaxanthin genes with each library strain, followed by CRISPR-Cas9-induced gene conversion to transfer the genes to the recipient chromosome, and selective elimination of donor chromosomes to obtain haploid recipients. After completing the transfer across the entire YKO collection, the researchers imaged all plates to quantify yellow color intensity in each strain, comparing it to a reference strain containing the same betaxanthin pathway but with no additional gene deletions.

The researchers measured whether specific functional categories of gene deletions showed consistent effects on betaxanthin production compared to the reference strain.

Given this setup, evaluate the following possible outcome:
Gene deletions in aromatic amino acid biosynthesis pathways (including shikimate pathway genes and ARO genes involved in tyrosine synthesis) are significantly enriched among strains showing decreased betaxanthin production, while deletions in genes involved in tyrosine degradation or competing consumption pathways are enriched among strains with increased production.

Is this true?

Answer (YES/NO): NO